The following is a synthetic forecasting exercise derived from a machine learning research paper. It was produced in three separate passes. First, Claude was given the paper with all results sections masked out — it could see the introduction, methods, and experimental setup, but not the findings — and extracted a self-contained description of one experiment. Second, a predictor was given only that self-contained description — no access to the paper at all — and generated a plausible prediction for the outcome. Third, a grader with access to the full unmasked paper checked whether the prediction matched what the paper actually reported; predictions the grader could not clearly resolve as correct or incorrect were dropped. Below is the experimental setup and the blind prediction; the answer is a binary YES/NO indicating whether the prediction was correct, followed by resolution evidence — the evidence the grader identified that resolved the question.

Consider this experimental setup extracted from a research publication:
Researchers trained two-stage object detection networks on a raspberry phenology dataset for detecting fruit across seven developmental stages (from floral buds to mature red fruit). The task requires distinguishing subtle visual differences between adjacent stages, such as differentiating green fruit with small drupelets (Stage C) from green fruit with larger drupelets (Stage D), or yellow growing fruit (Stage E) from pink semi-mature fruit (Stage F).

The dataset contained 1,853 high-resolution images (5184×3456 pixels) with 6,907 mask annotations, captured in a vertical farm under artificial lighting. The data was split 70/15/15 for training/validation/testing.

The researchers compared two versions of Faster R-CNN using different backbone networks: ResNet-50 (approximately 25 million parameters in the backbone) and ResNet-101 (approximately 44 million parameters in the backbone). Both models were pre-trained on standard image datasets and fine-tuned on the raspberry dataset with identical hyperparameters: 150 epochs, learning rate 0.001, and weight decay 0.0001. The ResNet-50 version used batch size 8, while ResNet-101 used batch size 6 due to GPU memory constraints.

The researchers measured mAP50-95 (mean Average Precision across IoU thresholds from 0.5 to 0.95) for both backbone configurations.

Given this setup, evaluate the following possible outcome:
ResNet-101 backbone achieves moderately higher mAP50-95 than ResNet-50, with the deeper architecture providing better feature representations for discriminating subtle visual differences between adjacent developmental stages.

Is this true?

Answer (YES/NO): NO